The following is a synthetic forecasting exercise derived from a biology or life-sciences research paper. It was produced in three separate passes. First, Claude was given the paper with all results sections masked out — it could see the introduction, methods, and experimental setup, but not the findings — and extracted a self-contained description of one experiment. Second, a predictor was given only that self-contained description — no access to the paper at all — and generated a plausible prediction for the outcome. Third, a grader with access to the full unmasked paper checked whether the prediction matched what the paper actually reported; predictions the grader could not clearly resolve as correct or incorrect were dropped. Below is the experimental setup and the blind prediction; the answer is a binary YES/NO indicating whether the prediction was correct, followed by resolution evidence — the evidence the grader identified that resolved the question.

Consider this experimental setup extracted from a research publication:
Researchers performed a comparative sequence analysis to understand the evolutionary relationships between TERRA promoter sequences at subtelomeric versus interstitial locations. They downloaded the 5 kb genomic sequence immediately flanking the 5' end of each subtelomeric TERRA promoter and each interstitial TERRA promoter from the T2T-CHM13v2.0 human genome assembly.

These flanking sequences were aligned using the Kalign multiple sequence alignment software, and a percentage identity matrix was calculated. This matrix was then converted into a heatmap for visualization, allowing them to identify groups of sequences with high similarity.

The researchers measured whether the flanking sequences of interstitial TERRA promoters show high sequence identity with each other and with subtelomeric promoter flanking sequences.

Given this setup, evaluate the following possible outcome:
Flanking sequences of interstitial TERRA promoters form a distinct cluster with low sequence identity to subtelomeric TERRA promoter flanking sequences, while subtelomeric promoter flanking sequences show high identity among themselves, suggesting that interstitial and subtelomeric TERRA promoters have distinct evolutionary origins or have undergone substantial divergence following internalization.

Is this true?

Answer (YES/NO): NO